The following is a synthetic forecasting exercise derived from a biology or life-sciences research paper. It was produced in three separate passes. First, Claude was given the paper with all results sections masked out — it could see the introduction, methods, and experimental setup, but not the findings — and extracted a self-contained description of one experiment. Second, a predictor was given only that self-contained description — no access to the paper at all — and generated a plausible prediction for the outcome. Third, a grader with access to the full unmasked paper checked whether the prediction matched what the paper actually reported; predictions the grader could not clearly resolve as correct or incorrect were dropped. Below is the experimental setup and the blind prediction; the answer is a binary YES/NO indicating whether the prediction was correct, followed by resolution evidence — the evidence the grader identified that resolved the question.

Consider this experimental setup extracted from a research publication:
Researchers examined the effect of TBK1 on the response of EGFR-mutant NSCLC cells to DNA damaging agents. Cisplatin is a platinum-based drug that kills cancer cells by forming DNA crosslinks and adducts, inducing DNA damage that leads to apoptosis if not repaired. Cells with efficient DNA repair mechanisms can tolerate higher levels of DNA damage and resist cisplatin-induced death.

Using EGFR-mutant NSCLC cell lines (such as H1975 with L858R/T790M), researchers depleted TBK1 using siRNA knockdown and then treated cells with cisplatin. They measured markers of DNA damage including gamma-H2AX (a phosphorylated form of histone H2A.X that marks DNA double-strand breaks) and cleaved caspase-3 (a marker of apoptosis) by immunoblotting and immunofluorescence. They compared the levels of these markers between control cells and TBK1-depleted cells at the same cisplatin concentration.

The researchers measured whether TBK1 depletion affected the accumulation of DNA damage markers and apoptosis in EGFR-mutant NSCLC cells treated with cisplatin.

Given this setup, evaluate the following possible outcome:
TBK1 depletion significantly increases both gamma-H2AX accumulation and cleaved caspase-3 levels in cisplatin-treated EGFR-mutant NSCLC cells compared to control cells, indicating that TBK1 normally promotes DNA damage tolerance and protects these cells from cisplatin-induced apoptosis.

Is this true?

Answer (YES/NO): YES